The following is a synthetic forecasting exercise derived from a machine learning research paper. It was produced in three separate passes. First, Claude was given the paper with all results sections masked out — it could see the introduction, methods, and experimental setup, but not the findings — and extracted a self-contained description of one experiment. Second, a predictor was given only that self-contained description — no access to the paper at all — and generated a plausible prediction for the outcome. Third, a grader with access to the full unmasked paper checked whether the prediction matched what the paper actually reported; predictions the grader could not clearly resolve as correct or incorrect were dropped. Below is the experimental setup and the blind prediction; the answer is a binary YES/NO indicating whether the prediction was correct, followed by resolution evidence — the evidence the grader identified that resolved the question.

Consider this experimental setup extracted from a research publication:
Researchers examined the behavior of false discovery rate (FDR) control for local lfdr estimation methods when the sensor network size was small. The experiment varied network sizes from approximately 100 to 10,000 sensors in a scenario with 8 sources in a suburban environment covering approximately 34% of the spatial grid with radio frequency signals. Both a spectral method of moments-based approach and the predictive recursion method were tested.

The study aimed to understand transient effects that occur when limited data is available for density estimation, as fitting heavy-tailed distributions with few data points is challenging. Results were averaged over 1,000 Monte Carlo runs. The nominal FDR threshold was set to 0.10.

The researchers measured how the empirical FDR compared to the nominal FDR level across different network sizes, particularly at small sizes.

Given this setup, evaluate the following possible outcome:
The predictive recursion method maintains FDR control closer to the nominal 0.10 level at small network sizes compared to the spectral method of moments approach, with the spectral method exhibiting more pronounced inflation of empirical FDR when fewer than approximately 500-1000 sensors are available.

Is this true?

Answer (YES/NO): NO